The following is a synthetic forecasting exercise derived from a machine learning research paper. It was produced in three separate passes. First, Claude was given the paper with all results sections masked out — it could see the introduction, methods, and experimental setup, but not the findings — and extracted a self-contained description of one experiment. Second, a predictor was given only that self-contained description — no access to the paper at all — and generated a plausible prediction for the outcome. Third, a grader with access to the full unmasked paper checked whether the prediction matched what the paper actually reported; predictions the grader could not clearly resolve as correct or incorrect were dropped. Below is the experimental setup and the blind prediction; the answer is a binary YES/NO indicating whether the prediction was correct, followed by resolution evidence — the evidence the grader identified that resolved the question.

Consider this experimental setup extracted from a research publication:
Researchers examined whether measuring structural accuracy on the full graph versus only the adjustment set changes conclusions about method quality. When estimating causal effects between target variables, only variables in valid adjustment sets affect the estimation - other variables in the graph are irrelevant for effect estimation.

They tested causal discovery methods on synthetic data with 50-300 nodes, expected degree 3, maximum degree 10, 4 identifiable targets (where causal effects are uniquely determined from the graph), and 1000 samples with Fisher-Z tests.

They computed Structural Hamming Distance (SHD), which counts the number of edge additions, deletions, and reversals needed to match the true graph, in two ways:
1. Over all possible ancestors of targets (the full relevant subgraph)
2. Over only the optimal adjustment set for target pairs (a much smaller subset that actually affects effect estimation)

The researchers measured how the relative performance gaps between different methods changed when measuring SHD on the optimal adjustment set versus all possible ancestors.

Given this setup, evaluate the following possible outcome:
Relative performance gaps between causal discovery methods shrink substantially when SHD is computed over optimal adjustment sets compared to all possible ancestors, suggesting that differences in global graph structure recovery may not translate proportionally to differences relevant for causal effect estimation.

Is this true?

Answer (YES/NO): YES